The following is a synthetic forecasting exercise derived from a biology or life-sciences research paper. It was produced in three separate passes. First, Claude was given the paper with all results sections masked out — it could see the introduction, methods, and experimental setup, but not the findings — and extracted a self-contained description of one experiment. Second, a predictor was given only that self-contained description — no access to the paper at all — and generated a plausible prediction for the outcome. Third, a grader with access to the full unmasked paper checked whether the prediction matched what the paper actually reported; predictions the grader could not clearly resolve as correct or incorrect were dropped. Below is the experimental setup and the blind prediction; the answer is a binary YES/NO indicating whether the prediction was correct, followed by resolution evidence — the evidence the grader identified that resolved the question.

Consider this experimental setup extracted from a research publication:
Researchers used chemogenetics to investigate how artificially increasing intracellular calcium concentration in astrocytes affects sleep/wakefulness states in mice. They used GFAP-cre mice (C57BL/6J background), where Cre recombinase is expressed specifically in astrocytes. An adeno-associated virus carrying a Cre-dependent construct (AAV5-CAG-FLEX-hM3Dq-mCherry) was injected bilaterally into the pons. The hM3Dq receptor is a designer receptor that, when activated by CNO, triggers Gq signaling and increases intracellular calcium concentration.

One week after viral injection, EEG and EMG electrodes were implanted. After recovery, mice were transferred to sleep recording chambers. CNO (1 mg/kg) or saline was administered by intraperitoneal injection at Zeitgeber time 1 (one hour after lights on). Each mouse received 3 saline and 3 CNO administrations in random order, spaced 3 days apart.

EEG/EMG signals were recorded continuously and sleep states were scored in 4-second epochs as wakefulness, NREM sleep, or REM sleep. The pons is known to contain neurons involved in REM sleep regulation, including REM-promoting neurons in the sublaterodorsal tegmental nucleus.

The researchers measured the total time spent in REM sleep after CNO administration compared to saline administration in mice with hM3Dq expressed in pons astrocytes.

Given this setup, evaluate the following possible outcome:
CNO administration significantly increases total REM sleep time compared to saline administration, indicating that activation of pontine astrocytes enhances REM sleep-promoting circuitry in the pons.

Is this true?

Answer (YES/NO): NO